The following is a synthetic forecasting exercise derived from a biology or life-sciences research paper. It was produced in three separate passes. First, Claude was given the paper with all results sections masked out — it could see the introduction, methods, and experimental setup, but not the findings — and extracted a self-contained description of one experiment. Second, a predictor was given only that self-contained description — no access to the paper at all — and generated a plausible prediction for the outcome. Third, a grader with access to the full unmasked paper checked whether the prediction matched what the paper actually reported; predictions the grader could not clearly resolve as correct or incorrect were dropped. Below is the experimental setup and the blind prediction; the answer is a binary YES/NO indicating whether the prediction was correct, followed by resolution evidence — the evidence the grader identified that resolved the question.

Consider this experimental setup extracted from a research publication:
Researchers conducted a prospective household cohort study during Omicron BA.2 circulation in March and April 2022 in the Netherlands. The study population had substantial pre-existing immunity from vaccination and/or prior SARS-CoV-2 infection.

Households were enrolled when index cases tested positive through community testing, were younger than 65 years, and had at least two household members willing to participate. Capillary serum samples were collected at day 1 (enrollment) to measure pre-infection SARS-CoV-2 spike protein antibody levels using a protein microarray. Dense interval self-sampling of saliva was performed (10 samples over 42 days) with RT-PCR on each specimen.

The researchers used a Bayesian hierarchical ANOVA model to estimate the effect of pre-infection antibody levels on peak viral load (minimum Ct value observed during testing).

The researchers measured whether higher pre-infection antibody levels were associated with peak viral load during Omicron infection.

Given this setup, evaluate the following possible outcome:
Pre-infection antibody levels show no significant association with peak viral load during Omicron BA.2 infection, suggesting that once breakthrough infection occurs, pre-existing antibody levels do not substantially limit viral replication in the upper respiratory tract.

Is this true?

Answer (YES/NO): NO